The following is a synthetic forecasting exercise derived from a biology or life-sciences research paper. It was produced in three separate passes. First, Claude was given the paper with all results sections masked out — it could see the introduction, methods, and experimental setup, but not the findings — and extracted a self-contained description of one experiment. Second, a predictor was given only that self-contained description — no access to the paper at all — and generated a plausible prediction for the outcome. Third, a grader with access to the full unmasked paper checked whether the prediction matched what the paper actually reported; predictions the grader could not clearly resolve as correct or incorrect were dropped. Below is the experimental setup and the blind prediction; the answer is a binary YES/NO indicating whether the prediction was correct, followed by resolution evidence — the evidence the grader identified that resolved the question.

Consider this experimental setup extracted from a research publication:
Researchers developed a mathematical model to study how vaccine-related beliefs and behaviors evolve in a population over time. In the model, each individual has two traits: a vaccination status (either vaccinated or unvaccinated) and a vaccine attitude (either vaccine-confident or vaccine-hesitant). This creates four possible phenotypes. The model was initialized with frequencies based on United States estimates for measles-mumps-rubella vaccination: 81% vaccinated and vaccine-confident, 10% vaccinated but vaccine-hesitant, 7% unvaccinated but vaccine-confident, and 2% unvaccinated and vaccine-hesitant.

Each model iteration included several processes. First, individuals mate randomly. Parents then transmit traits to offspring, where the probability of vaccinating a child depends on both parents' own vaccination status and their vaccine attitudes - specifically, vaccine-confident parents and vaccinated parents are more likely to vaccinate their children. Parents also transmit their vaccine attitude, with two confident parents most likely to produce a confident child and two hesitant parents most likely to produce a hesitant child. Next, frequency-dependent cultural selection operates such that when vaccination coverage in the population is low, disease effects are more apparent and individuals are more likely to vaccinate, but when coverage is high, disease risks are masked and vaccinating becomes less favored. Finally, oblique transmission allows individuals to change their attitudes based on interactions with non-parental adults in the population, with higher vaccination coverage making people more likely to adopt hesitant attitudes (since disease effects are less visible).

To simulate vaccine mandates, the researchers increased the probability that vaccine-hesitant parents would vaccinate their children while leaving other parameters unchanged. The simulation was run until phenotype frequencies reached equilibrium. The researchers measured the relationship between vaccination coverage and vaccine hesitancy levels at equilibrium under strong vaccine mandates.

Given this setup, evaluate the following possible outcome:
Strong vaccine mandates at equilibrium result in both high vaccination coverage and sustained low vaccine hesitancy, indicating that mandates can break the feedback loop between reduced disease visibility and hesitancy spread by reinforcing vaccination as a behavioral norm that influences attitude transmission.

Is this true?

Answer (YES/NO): NO